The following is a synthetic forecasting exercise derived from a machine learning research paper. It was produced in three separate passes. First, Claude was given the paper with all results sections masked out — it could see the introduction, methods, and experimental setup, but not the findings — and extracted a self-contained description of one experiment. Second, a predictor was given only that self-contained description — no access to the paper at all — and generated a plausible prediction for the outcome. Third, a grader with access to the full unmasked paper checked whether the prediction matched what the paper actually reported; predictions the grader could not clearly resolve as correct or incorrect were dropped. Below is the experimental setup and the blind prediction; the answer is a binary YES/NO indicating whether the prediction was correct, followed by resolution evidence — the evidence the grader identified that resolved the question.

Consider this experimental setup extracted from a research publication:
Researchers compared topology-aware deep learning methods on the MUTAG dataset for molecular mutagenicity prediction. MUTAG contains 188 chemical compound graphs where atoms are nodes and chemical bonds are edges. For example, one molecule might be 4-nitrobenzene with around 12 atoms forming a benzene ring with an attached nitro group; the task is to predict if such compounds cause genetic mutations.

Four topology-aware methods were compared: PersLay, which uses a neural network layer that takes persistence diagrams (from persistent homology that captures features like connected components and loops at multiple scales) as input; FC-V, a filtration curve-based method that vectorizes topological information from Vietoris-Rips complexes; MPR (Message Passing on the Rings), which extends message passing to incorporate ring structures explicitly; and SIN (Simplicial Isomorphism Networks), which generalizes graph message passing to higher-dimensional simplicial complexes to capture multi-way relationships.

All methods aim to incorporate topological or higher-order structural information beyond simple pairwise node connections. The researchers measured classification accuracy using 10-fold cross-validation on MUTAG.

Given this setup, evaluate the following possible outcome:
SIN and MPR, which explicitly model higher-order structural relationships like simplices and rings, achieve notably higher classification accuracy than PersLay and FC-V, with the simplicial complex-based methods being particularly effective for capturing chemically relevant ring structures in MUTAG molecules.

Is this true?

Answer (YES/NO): NO